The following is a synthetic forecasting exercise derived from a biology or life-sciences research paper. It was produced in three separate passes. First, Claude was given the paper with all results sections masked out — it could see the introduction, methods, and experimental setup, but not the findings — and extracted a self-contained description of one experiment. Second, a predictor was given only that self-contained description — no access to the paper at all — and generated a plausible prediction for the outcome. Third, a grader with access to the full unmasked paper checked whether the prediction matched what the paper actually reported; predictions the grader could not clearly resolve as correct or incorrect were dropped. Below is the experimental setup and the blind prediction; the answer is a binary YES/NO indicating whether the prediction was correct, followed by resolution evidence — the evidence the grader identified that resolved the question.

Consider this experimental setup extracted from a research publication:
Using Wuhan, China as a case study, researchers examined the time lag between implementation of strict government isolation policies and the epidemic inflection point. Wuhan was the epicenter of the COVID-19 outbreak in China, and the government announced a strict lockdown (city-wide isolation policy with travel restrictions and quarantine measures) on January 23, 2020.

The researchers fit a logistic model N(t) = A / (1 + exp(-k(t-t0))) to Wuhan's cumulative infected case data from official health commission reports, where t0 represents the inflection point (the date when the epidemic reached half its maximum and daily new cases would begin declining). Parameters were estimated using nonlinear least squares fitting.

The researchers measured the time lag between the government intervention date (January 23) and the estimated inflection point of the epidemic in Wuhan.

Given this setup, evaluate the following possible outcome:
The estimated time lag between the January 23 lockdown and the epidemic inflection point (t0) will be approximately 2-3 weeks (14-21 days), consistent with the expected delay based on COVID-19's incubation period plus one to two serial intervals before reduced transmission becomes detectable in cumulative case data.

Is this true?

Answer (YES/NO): YES